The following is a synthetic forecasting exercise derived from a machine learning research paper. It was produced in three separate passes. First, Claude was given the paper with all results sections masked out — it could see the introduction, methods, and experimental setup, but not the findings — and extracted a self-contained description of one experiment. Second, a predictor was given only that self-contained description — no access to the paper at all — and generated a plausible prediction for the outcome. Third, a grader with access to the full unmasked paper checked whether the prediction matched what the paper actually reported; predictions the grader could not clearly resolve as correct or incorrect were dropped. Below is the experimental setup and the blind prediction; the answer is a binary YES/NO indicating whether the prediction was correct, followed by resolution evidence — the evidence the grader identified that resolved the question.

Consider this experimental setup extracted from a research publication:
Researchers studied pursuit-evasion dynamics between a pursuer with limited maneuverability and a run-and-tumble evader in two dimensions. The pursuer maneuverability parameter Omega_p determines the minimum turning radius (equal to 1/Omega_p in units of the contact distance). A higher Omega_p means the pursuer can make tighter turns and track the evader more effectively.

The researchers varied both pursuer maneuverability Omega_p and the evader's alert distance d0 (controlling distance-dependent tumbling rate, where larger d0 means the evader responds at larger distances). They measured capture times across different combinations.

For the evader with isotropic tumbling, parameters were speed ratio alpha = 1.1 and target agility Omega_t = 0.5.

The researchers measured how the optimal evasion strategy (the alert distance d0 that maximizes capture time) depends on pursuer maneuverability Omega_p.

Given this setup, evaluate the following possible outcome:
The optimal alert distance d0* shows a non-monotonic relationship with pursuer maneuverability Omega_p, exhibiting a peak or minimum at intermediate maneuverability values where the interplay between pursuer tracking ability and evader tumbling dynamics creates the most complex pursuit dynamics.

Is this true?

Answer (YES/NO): NO